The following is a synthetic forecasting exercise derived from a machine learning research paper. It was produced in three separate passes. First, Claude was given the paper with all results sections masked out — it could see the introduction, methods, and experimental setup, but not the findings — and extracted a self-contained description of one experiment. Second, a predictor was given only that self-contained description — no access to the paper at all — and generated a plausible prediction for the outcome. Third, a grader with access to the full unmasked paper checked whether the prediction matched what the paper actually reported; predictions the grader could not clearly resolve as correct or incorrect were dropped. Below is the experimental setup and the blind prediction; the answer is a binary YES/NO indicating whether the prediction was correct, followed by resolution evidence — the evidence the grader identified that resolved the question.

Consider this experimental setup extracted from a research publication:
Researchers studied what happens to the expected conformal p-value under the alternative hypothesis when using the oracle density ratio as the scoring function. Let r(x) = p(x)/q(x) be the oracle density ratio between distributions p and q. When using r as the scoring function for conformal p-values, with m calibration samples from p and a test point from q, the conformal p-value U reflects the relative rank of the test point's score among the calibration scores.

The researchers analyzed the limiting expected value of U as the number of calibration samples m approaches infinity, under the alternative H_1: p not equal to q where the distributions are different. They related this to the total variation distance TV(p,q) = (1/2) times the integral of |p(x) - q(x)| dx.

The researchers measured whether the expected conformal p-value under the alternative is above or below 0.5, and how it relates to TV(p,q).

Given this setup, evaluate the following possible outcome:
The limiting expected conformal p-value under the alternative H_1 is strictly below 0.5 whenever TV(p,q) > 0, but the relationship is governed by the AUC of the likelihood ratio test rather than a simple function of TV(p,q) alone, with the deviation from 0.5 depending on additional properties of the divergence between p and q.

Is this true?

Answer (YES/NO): YES